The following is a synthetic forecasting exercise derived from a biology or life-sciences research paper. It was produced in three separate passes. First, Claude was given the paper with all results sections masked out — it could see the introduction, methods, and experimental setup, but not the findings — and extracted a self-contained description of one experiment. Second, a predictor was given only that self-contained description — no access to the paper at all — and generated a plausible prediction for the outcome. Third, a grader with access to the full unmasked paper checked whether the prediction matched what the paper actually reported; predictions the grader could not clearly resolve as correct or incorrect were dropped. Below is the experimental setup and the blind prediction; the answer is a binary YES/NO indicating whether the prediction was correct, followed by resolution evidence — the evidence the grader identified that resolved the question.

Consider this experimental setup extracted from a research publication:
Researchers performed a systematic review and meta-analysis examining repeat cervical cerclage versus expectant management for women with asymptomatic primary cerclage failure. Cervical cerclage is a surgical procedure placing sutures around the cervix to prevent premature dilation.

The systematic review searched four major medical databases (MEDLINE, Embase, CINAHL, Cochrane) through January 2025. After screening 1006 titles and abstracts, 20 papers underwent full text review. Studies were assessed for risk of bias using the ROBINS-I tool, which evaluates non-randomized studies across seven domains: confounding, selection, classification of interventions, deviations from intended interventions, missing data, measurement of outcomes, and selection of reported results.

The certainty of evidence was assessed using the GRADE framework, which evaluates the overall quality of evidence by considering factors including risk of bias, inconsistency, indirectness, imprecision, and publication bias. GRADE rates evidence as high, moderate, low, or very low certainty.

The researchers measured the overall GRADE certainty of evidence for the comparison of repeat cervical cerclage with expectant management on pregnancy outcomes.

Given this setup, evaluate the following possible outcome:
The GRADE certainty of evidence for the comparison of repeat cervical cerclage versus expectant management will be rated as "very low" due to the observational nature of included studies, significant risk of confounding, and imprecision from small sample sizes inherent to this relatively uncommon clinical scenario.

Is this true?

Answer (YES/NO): YES